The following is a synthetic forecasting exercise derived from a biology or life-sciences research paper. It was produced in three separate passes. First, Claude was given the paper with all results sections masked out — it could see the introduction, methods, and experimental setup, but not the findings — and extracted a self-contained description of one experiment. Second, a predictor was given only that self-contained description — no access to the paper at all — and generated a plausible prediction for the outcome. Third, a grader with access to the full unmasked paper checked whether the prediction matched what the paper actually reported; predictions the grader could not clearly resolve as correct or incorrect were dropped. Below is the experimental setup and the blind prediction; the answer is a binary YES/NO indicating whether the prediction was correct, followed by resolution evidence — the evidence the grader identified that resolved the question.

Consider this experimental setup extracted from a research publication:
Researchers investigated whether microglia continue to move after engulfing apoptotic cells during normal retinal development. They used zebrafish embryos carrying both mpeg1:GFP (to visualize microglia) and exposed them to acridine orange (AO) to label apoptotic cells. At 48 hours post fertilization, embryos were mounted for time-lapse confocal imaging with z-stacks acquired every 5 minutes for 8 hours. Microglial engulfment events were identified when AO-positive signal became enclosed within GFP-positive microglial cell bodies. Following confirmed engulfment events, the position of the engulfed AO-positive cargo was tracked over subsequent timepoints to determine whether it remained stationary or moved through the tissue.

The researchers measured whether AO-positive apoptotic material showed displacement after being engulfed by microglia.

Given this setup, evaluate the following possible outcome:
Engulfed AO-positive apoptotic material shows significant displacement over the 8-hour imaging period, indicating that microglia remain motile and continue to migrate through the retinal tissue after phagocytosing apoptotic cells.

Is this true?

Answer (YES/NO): YES